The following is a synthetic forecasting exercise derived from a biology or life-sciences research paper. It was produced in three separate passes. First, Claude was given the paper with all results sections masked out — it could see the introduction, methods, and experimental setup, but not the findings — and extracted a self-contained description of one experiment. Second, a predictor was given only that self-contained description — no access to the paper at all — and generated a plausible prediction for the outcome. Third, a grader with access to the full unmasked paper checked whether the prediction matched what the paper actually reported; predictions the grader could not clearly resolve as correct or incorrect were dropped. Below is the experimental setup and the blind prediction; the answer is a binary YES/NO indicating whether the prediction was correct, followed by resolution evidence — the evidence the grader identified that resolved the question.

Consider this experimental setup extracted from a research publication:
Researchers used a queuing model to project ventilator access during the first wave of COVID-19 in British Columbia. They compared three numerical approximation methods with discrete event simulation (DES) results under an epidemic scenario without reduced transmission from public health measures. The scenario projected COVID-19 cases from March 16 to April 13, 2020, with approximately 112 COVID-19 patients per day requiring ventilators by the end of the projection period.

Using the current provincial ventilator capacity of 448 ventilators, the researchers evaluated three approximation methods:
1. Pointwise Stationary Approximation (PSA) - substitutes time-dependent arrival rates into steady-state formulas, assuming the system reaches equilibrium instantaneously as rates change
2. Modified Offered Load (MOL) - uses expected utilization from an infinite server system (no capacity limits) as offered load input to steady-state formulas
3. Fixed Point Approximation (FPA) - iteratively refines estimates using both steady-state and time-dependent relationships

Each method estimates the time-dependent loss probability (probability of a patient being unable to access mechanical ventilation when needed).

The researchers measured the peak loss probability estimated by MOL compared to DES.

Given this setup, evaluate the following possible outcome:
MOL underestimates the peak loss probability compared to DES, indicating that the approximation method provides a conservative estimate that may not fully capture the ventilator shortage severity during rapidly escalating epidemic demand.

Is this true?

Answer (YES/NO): NO